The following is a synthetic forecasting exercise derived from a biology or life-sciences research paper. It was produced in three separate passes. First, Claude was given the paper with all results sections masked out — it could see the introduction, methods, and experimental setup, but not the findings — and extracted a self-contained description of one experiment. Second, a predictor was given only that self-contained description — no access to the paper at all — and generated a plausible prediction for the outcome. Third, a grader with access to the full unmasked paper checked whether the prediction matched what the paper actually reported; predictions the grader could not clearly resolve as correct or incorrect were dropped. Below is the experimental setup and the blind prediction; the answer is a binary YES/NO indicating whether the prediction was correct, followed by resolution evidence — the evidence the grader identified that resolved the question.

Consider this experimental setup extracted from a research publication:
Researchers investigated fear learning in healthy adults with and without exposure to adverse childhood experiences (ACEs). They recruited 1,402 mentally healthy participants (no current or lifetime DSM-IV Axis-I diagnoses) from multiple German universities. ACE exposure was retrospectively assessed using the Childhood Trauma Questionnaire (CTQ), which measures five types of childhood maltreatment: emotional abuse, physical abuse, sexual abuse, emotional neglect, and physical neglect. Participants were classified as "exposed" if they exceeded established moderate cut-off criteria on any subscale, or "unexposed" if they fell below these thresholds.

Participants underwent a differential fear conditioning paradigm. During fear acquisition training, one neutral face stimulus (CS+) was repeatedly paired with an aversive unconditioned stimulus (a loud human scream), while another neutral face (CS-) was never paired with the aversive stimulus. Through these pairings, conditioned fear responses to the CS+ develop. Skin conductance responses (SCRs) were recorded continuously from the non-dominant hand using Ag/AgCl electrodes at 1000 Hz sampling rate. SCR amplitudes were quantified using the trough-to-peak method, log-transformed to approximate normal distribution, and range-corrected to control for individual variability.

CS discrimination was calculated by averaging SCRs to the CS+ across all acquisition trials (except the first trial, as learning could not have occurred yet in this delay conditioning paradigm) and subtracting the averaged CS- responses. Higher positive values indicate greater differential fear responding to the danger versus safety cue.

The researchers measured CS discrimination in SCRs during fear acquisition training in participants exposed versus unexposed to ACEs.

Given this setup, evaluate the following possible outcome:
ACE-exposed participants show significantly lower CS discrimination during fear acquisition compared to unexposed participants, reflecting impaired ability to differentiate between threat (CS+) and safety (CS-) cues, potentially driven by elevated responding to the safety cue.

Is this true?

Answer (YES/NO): NO